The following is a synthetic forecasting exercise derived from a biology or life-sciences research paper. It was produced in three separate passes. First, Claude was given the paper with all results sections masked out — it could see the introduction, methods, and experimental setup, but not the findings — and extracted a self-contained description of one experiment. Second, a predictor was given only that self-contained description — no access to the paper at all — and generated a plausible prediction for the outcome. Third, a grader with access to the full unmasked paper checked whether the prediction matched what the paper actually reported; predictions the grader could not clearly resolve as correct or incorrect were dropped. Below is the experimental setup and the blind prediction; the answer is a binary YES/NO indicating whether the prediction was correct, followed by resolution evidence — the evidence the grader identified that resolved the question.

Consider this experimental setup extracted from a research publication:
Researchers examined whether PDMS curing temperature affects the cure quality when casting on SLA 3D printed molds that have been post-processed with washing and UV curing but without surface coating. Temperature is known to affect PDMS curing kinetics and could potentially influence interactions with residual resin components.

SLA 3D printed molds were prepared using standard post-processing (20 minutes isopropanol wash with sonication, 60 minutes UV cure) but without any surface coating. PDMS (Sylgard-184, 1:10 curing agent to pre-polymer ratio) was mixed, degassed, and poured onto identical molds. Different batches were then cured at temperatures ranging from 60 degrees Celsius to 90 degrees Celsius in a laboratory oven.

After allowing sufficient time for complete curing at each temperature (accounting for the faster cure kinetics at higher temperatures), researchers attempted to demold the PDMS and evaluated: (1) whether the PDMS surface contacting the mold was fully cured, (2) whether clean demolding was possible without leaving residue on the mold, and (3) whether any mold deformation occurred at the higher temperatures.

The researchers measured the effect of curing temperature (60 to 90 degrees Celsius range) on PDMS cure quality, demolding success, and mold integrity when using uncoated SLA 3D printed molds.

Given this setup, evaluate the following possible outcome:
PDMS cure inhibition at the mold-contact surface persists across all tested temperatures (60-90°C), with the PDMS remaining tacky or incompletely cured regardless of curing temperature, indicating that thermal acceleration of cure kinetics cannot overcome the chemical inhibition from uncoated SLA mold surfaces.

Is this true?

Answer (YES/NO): NO